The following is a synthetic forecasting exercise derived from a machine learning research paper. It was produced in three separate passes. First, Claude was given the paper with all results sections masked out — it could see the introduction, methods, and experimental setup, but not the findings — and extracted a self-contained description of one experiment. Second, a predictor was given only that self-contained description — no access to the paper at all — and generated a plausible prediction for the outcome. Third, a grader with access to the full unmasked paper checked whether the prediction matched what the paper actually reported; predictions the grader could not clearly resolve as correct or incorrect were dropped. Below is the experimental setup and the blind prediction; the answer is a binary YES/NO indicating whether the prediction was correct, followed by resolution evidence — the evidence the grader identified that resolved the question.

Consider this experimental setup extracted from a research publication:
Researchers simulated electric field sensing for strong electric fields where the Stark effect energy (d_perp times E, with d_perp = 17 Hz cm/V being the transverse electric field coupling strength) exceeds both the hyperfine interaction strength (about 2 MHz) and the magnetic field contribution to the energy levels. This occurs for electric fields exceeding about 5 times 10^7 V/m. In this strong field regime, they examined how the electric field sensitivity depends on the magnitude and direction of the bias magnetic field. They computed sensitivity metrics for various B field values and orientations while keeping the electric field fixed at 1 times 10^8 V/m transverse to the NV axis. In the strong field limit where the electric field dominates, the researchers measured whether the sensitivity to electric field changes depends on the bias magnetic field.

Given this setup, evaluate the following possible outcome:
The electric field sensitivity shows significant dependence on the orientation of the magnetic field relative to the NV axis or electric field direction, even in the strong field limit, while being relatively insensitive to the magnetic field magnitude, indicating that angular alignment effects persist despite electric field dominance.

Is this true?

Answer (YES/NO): NO